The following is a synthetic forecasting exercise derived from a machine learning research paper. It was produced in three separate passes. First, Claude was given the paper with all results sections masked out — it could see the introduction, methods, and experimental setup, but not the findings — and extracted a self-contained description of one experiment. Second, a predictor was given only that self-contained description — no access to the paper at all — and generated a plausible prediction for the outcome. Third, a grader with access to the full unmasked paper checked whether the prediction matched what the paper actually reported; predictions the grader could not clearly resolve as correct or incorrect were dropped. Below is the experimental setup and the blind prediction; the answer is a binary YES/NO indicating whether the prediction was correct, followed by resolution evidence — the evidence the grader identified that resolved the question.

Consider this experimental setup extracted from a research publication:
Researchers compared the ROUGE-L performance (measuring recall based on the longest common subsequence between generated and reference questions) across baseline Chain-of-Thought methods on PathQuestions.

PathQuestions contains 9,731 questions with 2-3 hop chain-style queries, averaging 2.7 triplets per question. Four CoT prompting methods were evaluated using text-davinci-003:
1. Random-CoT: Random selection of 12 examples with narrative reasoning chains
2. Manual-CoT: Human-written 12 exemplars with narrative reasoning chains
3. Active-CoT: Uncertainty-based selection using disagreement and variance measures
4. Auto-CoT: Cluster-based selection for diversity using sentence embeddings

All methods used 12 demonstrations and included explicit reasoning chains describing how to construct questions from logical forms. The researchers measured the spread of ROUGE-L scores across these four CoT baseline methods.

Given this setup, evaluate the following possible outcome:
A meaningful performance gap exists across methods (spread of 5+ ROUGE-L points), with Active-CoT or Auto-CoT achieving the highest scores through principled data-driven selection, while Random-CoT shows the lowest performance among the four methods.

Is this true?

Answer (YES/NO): NO